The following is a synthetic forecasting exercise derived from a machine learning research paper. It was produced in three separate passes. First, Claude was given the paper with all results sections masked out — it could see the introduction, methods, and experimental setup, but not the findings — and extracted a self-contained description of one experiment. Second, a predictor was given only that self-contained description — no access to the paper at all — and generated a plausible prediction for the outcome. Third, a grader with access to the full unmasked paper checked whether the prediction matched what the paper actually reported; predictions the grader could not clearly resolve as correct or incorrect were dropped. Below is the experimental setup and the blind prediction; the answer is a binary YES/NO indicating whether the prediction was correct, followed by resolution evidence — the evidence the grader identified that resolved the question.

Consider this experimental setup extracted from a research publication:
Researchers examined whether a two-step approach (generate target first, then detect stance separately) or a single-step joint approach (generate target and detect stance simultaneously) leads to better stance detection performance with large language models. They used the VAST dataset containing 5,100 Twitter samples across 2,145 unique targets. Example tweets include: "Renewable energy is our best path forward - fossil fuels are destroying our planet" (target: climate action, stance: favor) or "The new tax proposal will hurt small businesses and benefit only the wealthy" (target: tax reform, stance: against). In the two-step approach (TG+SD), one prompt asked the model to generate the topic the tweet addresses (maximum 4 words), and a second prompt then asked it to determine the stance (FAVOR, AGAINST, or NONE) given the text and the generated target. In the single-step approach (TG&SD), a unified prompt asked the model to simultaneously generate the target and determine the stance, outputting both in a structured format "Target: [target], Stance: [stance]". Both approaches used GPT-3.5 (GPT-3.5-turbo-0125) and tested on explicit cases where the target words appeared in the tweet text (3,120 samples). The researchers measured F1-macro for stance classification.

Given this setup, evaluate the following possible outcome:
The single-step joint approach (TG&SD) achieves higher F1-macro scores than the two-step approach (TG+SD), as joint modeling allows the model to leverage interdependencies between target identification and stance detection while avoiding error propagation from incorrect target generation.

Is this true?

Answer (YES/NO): YES